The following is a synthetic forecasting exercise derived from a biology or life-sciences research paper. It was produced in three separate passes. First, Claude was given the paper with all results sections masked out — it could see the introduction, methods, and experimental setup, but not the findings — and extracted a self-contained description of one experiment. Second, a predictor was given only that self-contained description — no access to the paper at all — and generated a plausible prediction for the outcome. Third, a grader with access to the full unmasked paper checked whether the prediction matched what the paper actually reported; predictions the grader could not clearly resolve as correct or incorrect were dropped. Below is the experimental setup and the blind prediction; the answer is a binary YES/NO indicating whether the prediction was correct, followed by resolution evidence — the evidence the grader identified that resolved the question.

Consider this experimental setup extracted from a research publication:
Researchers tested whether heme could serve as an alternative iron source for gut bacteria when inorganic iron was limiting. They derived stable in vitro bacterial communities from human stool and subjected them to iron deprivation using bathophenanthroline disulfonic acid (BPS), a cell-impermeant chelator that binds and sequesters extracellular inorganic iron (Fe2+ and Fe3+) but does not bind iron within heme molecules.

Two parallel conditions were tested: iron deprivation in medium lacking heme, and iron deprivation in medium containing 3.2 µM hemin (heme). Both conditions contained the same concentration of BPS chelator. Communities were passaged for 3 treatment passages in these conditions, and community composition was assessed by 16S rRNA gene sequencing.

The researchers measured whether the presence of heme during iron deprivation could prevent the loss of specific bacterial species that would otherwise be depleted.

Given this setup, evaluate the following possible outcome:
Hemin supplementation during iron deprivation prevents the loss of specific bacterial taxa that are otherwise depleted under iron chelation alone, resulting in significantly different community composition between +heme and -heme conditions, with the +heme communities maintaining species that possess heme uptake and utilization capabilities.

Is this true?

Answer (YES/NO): YES